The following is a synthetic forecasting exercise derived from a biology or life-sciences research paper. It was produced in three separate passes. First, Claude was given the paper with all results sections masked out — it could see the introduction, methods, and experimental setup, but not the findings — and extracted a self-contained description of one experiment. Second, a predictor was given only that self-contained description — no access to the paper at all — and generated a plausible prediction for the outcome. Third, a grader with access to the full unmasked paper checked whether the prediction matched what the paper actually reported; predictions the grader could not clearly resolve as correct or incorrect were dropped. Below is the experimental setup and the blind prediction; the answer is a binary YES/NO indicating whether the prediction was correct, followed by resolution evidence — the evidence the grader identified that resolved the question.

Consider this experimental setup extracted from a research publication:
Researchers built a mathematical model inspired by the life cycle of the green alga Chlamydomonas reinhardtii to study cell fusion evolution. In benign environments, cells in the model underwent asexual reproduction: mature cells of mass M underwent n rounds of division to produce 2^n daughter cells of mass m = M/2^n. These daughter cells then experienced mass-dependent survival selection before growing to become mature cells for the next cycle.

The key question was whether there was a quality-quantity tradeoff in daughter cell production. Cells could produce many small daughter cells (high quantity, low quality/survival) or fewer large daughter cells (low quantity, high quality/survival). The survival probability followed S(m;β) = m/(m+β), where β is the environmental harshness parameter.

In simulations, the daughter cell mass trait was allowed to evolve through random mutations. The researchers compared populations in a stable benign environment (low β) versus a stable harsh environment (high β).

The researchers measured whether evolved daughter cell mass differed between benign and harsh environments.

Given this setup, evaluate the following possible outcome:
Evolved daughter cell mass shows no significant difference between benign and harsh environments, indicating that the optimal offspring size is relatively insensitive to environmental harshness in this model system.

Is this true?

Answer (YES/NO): NO